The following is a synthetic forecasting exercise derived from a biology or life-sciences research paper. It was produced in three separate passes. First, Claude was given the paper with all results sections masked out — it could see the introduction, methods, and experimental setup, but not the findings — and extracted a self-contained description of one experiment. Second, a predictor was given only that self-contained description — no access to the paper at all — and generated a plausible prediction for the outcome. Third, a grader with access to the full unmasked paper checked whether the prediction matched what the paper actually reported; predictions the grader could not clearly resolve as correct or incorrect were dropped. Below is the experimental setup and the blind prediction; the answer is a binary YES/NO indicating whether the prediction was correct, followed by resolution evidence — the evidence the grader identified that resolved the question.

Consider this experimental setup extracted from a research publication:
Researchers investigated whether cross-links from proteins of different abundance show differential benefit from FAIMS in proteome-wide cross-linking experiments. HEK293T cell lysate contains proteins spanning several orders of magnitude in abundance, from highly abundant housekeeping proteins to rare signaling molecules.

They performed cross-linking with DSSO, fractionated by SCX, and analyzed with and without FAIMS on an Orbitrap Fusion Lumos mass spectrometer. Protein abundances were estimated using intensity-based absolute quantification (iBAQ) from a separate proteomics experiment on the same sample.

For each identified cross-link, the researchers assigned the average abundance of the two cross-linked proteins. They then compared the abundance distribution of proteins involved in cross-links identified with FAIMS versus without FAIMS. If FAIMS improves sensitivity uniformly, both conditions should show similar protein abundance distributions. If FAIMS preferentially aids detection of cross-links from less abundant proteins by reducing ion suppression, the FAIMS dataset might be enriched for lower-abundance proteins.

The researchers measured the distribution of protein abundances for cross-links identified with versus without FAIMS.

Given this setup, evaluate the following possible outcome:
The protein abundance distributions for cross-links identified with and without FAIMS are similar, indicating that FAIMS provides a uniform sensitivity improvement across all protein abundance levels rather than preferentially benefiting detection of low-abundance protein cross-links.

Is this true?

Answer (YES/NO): NO